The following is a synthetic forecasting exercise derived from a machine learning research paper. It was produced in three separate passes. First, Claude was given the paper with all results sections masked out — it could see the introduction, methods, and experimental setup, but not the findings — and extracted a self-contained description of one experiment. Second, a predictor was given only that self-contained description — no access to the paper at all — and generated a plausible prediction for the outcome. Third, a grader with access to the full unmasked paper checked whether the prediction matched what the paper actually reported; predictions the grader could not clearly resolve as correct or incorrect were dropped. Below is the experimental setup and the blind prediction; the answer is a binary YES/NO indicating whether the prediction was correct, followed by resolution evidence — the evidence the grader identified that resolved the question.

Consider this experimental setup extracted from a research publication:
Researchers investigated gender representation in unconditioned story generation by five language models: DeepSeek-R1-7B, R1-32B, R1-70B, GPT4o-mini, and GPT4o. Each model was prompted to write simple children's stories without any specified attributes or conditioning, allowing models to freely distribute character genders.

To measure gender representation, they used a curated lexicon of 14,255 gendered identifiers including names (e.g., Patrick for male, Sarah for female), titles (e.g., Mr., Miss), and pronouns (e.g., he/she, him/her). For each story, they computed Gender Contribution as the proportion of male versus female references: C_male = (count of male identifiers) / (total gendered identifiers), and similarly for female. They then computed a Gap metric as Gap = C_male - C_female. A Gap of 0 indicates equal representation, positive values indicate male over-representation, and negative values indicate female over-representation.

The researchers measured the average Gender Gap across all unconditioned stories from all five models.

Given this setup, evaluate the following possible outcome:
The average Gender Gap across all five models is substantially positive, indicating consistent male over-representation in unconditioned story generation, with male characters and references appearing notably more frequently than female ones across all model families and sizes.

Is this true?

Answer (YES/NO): NO